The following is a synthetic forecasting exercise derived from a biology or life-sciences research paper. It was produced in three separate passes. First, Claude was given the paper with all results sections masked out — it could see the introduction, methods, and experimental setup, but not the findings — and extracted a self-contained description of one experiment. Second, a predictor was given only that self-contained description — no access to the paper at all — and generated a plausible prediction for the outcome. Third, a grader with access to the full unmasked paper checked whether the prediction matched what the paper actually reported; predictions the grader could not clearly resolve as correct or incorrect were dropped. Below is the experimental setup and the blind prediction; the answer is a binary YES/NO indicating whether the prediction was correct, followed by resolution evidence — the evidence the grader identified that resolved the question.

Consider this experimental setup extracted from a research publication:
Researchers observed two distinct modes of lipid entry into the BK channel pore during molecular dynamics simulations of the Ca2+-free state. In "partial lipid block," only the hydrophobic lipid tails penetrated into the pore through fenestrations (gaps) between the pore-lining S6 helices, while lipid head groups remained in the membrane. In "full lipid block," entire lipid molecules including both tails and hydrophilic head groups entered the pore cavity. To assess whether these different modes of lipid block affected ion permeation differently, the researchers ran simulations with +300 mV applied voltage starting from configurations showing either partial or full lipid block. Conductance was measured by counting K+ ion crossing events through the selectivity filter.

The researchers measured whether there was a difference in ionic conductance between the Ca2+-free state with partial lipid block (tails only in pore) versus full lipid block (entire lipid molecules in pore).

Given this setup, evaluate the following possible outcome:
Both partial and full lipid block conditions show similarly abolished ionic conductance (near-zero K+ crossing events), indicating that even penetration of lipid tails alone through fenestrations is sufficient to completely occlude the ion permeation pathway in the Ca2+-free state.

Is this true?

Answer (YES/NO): YES